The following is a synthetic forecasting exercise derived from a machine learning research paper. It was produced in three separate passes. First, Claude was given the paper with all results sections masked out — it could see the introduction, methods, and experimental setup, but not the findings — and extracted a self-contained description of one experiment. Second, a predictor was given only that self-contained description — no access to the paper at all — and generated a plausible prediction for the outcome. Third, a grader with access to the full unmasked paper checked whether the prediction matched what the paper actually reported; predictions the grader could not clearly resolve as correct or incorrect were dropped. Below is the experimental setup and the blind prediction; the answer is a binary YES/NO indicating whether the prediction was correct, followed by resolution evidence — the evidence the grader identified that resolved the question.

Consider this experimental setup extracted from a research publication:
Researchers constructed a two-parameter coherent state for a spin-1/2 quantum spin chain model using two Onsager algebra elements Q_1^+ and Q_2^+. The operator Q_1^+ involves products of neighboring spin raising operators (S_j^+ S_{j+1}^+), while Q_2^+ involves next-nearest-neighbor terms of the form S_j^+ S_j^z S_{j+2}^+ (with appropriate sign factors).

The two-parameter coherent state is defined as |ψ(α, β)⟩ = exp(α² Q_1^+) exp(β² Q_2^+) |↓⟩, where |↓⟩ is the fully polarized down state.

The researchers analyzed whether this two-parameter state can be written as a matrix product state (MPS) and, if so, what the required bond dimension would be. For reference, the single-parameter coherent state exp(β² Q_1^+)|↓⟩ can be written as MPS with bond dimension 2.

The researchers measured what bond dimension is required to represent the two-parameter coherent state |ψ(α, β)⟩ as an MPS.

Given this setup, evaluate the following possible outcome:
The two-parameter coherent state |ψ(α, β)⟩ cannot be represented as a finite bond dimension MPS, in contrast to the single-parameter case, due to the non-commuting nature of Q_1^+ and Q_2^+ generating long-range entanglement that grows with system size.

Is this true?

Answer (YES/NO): NO